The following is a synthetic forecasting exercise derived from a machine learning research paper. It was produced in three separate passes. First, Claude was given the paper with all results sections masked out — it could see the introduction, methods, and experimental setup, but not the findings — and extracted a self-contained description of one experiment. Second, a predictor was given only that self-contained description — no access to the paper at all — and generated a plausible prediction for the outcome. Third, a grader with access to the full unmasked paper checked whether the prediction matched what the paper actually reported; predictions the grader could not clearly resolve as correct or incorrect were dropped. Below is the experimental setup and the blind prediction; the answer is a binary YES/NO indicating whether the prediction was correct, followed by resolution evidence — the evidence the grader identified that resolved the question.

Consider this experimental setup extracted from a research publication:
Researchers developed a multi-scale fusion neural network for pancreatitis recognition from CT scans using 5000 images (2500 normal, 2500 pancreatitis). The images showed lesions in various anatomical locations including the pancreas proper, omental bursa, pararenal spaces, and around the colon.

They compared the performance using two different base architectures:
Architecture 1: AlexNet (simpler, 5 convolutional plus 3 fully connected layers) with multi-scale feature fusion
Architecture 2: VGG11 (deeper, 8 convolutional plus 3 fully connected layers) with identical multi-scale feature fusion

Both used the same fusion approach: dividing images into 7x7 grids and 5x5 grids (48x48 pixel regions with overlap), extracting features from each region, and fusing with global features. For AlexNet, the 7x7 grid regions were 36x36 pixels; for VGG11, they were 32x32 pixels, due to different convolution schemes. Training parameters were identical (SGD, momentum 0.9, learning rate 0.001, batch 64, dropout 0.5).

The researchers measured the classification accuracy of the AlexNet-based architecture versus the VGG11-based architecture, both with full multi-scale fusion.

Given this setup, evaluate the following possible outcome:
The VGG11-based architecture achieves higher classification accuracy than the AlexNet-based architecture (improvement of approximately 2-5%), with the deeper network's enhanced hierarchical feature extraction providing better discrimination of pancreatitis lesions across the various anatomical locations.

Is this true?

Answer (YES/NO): NO